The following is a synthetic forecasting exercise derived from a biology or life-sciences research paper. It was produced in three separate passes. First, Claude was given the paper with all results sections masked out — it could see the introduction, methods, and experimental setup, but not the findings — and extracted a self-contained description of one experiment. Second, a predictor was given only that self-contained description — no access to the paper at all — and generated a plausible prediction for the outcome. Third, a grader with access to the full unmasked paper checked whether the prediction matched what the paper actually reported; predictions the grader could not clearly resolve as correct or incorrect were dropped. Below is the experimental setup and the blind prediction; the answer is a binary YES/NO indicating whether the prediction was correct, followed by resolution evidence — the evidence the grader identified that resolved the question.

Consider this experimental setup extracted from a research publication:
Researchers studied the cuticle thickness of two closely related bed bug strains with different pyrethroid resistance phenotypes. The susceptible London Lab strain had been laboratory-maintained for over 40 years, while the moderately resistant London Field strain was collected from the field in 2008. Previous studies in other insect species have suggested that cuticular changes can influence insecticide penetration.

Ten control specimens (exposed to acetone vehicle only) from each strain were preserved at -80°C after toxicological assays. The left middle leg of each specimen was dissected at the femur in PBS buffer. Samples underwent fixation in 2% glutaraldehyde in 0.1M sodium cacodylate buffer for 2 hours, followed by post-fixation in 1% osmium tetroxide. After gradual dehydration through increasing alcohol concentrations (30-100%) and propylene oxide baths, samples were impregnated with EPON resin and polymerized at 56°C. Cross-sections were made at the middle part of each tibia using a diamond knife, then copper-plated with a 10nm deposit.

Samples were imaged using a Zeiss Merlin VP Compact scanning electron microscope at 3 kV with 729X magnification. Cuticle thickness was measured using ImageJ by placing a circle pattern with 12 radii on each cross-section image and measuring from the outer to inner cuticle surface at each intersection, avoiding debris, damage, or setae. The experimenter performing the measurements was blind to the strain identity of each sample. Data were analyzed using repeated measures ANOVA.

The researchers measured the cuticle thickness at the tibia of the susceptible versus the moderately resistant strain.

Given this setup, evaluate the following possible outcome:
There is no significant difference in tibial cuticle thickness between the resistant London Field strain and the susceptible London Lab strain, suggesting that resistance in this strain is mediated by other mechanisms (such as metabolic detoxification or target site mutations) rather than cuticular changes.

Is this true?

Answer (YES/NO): NO